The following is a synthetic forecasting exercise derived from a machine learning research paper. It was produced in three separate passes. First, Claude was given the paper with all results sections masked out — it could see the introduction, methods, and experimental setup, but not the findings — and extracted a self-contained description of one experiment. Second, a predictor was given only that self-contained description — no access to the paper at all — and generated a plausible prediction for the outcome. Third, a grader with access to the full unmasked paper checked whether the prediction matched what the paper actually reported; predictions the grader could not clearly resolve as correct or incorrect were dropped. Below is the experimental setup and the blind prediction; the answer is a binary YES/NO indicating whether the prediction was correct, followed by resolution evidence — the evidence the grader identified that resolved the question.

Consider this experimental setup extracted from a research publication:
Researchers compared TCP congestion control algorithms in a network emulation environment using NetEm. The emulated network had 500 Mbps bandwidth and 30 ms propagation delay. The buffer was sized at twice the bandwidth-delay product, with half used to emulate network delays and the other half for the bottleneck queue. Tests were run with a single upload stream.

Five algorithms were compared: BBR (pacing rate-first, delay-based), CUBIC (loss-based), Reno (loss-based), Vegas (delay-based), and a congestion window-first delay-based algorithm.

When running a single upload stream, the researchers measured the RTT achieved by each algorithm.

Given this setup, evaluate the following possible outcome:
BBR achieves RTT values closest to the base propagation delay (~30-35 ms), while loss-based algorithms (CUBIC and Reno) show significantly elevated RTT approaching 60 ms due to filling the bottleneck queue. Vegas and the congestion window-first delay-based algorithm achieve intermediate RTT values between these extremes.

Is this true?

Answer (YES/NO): NO